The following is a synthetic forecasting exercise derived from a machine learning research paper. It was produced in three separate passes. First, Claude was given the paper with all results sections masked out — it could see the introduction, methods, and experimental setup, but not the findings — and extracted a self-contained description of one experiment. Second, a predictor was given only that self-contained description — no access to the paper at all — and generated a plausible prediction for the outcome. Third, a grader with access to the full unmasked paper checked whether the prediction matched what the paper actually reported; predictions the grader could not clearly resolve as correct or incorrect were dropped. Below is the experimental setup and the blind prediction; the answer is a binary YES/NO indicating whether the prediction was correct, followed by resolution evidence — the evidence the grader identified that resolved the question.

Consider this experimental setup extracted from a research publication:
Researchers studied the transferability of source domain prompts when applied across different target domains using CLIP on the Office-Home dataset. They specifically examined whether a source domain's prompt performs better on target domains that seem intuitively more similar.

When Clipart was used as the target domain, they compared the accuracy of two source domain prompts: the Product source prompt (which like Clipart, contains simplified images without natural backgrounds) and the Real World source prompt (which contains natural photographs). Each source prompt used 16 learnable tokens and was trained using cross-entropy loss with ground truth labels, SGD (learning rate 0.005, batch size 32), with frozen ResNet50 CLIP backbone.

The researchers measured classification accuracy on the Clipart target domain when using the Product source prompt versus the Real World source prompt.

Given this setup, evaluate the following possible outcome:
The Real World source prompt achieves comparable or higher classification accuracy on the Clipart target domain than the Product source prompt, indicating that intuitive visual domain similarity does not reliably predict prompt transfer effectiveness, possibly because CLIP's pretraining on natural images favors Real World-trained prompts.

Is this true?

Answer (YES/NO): YES